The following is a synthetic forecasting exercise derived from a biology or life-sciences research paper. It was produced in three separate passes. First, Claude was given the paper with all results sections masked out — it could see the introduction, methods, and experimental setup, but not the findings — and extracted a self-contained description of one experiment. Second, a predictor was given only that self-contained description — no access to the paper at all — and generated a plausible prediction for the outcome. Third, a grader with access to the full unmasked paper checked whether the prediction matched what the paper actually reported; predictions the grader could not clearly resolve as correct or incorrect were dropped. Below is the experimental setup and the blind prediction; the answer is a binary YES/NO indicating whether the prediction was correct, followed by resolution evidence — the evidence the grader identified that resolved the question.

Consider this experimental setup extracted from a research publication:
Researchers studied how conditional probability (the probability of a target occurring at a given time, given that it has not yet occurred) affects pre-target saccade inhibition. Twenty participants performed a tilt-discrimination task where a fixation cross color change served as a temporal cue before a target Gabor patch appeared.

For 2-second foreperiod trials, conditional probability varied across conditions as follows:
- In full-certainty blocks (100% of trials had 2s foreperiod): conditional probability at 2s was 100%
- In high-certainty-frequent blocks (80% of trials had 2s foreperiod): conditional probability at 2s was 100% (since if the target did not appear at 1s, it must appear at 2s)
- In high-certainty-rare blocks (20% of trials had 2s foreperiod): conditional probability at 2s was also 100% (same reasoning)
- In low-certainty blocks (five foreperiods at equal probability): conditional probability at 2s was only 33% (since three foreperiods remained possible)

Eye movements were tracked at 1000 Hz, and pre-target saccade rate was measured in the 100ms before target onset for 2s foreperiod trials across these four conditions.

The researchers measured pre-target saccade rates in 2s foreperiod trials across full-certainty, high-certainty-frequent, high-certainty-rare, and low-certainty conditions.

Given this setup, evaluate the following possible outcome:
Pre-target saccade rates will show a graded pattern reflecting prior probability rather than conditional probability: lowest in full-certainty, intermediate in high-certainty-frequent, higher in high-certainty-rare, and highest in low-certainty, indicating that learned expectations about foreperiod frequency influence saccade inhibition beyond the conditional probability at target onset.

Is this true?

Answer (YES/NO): NO